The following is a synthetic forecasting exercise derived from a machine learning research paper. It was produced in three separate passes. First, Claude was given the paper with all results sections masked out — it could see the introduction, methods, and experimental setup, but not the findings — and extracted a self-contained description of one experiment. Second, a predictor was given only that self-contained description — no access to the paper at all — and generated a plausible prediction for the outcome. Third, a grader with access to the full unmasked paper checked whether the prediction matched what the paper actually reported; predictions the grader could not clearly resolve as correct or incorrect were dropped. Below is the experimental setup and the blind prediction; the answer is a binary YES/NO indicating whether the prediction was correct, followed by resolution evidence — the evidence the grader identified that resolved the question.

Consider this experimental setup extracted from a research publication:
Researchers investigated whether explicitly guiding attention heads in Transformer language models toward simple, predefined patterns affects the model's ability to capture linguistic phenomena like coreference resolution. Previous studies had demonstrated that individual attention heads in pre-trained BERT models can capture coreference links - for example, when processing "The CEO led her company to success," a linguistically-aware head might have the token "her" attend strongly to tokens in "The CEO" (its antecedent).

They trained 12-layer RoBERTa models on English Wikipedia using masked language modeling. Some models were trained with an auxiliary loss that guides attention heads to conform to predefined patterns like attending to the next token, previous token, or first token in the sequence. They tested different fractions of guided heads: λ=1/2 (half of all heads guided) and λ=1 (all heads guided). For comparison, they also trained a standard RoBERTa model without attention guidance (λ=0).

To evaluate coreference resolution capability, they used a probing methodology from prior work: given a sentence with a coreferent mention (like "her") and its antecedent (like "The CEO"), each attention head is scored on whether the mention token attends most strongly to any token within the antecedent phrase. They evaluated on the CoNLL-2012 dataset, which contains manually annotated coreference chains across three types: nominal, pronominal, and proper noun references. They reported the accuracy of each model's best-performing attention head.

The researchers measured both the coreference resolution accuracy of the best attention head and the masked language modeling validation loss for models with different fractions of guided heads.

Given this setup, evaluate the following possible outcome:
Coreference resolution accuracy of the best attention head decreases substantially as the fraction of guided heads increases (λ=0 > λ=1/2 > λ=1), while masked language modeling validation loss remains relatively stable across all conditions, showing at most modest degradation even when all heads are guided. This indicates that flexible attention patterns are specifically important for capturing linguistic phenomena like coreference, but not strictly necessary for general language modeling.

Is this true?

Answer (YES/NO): NO